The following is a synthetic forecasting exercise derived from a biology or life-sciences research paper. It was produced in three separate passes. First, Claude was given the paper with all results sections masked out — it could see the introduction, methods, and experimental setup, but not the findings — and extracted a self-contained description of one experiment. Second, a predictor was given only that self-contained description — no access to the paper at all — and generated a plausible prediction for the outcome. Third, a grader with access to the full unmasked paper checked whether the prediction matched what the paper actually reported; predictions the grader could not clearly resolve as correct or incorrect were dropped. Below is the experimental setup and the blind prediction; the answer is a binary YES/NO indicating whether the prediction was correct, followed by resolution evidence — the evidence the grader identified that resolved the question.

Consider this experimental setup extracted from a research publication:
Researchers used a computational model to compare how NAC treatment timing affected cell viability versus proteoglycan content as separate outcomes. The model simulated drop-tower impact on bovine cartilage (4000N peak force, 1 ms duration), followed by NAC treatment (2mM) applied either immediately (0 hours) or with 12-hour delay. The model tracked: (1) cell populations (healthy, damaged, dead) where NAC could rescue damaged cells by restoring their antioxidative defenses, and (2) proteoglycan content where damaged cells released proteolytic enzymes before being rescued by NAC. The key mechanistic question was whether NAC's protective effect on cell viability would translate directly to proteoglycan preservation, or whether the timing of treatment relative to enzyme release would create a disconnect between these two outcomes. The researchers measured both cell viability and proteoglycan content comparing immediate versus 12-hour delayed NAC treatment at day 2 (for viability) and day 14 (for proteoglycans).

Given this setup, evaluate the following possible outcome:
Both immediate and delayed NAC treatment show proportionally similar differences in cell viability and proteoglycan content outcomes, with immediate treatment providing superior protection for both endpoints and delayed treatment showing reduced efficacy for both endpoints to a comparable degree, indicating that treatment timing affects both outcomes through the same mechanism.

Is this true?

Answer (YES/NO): NO